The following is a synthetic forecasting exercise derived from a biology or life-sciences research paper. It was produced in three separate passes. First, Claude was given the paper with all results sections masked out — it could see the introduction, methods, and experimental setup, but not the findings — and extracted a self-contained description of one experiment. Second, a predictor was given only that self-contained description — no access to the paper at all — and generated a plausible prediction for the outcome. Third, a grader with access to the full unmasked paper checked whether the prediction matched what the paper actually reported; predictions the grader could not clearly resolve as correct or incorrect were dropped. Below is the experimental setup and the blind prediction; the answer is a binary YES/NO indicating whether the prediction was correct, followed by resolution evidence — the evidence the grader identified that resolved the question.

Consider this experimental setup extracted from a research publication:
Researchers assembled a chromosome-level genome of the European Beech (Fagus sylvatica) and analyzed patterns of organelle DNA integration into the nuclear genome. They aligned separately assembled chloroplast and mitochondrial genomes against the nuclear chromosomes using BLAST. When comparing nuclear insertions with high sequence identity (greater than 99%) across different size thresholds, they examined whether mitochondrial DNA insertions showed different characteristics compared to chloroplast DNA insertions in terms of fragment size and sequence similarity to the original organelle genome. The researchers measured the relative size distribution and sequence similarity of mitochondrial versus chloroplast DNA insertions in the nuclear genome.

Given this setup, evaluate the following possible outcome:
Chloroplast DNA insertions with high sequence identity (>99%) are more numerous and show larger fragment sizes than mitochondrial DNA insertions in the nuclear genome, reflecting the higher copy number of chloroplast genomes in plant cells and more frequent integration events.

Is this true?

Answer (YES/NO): YES